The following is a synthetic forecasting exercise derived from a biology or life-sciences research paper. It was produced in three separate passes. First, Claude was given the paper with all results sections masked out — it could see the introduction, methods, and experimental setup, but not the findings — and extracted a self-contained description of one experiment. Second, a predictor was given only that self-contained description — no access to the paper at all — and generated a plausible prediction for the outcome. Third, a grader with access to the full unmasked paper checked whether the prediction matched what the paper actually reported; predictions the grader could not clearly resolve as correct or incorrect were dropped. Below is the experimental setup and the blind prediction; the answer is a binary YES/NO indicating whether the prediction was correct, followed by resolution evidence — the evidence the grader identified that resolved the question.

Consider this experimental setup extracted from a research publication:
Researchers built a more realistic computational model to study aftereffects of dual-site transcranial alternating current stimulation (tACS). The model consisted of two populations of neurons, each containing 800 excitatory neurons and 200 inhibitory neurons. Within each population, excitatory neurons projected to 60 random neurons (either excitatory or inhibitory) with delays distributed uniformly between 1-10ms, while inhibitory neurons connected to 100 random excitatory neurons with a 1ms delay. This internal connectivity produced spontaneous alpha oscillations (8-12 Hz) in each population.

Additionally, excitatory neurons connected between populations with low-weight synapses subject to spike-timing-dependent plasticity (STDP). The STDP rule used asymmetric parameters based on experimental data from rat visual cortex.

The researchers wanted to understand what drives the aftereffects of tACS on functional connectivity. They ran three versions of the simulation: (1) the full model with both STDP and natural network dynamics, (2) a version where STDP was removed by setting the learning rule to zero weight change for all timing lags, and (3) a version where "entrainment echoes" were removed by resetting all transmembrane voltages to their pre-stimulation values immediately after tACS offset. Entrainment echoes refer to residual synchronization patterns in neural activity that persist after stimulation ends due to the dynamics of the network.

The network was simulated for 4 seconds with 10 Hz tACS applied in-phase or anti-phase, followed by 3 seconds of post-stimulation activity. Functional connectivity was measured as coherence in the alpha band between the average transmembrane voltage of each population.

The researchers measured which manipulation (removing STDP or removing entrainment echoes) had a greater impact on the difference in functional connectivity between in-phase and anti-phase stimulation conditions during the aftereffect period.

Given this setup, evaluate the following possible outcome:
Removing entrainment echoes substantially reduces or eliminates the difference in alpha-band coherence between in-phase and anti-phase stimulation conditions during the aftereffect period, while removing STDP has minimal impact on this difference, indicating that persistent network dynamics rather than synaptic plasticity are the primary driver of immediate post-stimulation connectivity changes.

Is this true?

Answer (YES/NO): NO